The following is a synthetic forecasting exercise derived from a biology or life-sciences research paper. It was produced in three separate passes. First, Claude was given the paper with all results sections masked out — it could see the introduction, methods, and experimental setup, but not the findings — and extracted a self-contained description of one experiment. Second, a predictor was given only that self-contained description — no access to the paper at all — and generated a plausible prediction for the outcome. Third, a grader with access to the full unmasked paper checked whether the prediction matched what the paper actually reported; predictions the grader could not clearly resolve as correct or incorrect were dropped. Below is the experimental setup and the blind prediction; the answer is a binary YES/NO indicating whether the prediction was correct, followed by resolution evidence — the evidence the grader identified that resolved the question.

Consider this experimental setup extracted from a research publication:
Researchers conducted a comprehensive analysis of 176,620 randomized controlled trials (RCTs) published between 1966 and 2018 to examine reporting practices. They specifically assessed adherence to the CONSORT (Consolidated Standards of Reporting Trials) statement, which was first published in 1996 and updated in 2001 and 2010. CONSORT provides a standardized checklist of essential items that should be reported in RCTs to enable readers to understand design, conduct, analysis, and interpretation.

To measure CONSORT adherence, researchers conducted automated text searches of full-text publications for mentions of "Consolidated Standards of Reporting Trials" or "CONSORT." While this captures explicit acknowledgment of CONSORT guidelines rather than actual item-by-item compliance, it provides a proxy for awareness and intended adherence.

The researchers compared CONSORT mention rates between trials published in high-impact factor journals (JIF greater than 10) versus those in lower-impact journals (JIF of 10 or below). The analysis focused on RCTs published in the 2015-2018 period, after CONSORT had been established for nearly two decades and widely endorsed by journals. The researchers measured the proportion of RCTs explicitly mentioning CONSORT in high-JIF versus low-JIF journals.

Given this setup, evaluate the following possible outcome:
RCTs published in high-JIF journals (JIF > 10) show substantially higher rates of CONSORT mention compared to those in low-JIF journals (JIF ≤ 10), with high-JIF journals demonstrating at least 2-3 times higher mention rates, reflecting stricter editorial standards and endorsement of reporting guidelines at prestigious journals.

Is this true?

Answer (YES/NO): NO